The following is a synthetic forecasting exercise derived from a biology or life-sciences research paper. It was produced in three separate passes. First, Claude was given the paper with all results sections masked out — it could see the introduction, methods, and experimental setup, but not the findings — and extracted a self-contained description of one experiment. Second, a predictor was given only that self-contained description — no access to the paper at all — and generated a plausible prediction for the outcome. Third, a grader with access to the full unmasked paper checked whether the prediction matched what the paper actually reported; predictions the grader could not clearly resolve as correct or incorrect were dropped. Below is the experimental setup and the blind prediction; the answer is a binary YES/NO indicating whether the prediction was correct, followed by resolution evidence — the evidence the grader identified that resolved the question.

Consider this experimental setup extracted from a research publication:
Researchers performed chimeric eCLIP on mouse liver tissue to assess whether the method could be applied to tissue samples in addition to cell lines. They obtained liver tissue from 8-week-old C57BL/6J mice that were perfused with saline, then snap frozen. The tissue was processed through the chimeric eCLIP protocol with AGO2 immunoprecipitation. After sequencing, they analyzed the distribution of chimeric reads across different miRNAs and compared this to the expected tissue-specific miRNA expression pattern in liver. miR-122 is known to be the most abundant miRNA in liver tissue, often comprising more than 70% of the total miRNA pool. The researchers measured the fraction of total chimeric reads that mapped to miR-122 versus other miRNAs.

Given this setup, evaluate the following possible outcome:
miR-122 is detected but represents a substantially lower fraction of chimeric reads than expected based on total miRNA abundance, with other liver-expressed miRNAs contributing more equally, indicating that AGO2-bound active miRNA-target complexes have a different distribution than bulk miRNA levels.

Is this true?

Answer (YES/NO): YES